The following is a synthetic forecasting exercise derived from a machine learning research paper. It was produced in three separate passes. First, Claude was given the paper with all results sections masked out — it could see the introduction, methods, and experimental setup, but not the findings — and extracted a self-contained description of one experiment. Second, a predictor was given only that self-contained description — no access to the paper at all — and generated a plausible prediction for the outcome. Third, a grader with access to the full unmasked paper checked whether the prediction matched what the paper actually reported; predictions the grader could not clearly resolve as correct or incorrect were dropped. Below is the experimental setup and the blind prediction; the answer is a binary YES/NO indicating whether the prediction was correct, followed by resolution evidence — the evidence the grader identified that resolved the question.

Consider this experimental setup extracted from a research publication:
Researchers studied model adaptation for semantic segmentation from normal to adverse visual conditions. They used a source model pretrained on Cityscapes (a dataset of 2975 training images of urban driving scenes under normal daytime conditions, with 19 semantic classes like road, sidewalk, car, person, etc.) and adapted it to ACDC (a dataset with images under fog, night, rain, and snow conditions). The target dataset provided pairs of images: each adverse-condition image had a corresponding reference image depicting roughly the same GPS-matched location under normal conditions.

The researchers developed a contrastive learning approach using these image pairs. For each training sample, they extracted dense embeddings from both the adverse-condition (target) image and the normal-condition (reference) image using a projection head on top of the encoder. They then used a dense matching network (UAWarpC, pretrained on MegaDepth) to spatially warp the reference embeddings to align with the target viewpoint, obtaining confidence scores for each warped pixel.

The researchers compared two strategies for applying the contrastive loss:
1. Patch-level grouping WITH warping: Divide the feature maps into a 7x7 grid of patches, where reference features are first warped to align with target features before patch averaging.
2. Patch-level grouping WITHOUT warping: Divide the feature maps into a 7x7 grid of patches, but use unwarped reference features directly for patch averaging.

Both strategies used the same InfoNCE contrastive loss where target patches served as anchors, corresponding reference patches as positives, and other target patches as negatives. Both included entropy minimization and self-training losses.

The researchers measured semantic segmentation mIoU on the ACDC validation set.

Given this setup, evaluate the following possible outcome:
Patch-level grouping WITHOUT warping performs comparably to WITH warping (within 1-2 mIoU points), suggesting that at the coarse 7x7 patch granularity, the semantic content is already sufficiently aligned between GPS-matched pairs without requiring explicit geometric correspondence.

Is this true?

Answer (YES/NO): NO